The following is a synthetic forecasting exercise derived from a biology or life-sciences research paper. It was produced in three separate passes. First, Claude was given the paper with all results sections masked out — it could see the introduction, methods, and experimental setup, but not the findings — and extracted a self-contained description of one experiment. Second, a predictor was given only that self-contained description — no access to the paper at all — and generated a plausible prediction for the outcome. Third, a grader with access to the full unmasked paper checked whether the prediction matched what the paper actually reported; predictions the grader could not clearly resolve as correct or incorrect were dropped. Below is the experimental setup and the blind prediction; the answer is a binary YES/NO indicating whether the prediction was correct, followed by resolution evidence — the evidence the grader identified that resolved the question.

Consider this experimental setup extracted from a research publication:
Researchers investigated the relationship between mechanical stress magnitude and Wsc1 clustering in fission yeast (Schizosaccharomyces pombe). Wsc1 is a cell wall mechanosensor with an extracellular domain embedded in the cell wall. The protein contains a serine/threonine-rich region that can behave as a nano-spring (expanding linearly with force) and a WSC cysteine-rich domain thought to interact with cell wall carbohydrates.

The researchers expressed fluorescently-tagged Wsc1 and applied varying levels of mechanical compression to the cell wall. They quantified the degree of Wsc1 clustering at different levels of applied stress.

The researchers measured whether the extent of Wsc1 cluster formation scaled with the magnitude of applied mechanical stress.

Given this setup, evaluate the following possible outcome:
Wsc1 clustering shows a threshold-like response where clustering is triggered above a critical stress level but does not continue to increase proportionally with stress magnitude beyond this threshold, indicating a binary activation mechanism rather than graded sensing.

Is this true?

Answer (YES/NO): NO